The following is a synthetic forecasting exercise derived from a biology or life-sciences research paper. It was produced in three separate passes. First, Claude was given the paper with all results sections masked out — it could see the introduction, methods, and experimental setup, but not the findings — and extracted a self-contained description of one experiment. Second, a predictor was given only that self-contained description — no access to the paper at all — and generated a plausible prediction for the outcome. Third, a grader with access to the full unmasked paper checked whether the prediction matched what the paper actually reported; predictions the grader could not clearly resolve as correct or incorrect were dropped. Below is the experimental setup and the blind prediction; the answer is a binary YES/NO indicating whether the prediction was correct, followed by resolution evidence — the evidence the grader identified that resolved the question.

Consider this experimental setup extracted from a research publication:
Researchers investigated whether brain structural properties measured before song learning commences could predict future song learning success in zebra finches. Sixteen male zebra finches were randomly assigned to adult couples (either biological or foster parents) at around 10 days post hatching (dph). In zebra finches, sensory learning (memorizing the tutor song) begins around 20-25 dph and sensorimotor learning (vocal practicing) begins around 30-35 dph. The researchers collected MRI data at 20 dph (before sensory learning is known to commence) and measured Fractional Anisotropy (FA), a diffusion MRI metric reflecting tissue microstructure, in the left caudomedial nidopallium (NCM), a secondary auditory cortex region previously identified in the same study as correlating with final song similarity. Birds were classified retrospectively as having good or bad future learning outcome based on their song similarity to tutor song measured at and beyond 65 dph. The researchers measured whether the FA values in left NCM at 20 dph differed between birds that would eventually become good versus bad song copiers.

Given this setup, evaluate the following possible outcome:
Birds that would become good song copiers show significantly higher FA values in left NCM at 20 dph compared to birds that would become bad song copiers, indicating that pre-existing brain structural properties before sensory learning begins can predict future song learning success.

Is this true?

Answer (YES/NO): YES